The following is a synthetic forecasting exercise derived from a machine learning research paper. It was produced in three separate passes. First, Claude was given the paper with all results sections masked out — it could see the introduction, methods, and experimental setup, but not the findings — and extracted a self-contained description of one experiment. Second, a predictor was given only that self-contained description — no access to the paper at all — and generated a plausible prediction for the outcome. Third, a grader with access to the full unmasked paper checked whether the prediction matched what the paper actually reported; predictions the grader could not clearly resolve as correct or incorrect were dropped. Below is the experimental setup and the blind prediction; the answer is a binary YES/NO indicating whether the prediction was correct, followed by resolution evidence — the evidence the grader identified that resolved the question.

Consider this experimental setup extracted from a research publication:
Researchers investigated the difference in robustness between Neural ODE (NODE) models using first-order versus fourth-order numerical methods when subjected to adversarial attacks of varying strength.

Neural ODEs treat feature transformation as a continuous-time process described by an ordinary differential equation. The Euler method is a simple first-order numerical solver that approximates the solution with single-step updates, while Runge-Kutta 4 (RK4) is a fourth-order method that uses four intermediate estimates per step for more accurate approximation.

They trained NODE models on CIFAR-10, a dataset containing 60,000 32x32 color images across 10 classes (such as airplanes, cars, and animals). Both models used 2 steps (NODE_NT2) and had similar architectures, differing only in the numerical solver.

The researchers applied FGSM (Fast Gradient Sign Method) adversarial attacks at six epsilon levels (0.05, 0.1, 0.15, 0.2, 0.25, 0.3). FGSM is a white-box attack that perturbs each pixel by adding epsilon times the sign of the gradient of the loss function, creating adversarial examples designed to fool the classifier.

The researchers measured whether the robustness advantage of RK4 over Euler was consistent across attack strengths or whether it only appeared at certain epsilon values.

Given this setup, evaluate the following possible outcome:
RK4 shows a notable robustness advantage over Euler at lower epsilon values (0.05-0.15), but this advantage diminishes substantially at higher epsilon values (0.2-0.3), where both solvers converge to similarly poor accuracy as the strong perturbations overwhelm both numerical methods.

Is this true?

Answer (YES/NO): NO